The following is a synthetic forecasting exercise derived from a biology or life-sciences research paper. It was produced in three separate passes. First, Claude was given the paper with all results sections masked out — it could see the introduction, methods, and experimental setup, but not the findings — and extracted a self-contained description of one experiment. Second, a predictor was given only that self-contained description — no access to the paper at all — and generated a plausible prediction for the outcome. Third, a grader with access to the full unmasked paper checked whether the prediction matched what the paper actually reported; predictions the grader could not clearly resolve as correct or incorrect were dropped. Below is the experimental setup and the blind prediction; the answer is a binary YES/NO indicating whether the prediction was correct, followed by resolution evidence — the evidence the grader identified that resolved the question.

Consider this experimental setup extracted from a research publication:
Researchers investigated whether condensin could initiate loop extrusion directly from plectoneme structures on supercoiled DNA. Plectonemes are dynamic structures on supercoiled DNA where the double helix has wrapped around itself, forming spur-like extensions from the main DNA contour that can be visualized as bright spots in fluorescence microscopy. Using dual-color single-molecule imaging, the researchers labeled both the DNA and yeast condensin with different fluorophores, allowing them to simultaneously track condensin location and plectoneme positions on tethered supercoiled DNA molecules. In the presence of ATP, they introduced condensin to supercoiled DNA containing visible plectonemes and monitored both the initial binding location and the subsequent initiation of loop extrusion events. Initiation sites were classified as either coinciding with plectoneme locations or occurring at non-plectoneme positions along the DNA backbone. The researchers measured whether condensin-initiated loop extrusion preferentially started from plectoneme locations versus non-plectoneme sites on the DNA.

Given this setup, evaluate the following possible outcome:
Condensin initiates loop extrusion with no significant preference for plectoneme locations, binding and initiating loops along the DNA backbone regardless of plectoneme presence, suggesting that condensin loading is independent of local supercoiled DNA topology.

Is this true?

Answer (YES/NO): NO